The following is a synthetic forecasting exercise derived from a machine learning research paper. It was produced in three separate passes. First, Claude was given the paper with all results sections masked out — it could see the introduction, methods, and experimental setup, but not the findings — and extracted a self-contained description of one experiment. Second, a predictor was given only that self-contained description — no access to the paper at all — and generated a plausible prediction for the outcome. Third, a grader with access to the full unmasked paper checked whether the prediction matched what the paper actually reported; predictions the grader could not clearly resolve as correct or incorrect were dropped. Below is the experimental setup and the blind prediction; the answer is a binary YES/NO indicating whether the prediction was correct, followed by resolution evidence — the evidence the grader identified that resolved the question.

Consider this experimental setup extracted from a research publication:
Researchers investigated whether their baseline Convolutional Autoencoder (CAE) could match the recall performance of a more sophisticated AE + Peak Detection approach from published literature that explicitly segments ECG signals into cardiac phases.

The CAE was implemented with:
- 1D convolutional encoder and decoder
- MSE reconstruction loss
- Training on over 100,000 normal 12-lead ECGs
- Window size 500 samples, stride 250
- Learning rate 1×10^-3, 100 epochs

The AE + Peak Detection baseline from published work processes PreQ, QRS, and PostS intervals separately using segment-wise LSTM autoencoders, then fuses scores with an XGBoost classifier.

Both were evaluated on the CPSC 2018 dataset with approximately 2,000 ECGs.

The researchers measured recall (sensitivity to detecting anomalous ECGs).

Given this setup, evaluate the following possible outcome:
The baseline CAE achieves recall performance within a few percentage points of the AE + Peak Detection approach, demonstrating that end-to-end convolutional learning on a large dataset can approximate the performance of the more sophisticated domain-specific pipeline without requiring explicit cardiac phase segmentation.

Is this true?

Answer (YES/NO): NO